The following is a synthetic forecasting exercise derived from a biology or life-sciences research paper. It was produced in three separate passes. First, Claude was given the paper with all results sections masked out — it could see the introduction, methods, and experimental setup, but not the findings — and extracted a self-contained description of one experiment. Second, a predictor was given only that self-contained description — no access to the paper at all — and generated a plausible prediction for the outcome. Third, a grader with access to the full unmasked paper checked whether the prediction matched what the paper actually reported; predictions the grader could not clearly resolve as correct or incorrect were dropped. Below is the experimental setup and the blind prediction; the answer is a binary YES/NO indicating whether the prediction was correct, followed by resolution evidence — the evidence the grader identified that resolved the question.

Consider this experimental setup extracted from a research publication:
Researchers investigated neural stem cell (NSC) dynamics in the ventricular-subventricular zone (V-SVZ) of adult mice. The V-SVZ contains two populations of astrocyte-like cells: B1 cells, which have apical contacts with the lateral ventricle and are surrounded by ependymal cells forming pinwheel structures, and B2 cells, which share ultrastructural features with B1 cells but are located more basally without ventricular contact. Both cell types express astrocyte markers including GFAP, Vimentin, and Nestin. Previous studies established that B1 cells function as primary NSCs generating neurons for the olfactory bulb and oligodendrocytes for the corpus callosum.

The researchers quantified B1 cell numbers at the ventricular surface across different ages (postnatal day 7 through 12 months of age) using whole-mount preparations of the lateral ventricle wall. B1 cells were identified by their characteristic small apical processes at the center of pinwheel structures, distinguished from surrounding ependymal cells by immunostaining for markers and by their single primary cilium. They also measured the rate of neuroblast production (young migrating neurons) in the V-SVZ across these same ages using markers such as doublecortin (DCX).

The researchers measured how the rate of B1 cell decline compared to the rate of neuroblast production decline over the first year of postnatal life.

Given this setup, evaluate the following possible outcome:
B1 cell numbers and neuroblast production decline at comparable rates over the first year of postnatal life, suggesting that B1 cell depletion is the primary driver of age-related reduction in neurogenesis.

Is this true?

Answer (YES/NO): NO